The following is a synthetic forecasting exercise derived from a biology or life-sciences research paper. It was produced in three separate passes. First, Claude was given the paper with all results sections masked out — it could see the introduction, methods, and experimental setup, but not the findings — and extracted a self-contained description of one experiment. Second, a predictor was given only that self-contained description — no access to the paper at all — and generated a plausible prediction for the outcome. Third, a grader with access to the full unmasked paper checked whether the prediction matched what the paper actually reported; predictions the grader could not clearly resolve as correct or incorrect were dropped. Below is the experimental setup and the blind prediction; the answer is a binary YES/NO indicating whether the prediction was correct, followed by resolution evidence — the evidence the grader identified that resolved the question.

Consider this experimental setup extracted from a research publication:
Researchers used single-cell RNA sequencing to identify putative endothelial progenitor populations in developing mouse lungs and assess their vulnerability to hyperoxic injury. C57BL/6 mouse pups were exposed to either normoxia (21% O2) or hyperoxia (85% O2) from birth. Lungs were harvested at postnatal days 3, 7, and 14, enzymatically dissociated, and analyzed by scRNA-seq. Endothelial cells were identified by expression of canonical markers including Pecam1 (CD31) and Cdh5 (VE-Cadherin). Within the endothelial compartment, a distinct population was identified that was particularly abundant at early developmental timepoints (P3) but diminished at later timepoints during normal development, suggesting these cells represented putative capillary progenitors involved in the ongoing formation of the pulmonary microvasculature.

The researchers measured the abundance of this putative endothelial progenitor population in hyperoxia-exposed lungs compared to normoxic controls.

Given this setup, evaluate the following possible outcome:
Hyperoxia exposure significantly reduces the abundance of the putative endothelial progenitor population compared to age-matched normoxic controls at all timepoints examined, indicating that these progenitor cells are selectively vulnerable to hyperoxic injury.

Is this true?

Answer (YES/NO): NO